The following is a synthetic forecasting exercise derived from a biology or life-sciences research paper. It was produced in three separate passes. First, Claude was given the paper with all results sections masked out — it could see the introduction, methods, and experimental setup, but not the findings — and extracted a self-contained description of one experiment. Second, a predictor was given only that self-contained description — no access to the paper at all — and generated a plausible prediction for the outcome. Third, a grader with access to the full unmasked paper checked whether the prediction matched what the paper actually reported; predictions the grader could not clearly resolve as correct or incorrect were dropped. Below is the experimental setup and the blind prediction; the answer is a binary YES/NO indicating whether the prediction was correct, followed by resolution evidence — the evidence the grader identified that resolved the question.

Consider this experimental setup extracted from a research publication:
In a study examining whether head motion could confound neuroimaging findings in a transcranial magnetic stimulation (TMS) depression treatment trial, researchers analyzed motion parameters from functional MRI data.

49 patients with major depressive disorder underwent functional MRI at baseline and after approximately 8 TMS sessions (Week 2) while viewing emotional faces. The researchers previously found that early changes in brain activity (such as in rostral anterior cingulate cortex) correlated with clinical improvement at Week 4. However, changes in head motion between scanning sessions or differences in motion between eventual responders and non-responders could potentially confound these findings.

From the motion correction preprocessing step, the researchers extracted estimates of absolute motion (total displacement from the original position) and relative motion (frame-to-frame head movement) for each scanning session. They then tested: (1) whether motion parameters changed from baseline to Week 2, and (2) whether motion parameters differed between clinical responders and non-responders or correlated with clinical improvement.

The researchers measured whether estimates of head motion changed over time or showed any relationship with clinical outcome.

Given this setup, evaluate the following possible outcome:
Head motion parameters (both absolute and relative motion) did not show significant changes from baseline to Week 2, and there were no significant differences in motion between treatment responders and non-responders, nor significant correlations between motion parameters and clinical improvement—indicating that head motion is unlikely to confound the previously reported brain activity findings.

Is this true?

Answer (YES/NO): YES